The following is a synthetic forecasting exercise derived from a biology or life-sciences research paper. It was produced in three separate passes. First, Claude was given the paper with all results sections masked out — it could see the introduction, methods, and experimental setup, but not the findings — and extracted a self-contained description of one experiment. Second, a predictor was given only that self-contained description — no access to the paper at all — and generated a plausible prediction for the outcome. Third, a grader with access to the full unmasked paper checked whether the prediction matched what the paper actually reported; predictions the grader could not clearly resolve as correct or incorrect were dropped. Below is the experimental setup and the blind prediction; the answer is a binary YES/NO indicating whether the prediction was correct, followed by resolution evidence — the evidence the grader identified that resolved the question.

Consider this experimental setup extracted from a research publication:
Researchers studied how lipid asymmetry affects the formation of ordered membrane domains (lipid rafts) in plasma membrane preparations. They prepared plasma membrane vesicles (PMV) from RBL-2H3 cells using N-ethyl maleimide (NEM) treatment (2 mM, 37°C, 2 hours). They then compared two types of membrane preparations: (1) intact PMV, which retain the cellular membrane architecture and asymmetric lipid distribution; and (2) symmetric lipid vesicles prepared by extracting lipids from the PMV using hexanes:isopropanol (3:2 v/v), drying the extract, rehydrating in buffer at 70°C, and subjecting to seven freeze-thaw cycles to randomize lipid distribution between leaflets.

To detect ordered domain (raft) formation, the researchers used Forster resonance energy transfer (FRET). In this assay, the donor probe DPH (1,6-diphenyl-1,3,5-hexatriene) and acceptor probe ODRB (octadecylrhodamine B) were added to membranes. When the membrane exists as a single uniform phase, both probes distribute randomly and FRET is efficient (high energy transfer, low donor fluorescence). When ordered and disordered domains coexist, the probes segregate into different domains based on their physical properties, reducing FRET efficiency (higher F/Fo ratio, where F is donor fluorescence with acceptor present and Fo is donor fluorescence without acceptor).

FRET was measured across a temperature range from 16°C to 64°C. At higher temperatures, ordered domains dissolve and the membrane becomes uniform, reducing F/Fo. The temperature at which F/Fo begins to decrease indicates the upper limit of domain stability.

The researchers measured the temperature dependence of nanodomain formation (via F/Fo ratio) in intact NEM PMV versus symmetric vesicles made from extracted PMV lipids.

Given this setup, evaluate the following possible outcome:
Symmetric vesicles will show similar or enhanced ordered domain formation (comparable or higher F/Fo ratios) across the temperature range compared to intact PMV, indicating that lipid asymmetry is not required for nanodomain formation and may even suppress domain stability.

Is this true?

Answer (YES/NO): YES